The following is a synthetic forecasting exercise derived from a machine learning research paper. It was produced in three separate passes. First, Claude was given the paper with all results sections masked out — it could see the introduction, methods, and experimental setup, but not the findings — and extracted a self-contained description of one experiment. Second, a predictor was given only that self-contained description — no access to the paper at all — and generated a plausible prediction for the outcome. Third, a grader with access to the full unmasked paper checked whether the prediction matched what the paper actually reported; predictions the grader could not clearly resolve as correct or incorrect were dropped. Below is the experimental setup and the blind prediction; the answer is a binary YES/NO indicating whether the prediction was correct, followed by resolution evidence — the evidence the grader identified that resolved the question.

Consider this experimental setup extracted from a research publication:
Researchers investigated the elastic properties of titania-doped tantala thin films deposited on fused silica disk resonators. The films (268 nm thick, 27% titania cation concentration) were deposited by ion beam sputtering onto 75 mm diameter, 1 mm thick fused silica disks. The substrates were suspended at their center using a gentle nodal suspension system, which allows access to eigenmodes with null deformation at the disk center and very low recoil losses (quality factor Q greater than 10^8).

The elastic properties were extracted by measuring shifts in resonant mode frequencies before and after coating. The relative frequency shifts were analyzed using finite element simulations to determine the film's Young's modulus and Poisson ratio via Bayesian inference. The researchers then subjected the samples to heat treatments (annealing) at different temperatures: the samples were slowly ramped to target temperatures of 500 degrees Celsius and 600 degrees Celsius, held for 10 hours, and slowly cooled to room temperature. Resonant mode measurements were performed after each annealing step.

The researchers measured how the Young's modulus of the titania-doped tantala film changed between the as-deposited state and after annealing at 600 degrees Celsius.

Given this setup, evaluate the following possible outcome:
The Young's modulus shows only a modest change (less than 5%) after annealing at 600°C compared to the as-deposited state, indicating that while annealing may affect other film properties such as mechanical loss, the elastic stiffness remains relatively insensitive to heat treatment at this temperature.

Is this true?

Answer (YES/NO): NO